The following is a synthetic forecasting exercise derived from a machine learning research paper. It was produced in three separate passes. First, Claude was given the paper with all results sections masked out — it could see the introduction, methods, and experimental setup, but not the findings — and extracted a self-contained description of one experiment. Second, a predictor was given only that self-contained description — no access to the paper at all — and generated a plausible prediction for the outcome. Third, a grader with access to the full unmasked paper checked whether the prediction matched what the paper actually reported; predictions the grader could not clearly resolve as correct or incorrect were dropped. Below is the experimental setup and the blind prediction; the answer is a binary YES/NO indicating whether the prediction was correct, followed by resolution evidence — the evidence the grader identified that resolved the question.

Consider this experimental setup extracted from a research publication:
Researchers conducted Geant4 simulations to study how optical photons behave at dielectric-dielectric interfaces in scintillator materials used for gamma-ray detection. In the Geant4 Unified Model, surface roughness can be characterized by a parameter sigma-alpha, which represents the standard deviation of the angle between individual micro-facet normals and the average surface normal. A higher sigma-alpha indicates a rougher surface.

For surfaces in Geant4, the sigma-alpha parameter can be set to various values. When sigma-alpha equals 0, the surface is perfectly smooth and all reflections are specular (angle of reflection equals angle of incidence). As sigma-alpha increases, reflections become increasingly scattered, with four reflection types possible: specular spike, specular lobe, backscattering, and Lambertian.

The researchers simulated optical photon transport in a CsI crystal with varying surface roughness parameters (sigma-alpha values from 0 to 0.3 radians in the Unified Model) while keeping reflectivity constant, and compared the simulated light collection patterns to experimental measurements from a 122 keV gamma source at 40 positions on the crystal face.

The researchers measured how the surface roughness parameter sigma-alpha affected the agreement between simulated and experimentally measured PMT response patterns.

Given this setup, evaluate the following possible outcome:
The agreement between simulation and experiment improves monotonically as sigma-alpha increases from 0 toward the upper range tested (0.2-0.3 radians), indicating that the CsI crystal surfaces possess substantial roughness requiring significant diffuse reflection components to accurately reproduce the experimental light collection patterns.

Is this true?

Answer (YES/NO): YES